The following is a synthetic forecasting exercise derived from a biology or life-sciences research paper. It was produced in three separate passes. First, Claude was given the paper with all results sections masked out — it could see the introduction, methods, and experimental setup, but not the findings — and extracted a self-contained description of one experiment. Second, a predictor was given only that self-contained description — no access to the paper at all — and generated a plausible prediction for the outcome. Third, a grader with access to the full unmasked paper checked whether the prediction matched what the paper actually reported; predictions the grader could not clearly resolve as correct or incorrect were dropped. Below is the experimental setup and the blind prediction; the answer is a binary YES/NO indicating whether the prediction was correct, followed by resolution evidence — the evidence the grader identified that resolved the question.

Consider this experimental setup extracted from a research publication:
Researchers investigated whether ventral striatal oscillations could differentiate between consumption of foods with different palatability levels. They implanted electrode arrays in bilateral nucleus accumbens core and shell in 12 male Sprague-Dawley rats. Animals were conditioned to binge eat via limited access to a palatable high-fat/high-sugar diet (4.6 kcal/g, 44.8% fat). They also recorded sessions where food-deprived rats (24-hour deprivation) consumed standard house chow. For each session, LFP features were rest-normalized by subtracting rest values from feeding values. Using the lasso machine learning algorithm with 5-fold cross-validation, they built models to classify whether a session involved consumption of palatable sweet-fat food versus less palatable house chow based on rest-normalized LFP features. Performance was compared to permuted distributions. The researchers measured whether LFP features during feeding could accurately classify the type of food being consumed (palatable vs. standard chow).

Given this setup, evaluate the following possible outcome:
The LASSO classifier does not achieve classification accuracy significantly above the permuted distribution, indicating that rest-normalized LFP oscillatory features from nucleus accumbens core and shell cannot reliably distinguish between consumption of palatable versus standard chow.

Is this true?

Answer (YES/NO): NO